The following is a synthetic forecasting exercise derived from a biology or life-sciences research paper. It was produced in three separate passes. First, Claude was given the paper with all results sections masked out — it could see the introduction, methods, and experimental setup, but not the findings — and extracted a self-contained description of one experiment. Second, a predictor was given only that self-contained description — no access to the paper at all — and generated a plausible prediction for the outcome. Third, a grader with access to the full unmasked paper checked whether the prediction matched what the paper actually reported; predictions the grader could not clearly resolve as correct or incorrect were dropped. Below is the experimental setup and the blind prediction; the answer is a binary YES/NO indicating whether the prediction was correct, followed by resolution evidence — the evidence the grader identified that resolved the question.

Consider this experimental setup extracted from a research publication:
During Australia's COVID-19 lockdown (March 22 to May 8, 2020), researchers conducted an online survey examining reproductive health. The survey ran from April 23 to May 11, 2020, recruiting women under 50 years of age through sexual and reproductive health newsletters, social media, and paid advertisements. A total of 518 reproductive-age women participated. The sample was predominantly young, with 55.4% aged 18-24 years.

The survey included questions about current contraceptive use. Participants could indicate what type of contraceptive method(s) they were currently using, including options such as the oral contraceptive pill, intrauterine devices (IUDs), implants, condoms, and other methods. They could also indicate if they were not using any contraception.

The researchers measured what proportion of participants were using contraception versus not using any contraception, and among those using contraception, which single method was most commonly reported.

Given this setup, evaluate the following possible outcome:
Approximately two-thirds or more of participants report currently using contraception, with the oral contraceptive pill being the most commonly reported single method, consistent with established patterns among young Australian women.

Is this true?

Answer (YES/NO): YES